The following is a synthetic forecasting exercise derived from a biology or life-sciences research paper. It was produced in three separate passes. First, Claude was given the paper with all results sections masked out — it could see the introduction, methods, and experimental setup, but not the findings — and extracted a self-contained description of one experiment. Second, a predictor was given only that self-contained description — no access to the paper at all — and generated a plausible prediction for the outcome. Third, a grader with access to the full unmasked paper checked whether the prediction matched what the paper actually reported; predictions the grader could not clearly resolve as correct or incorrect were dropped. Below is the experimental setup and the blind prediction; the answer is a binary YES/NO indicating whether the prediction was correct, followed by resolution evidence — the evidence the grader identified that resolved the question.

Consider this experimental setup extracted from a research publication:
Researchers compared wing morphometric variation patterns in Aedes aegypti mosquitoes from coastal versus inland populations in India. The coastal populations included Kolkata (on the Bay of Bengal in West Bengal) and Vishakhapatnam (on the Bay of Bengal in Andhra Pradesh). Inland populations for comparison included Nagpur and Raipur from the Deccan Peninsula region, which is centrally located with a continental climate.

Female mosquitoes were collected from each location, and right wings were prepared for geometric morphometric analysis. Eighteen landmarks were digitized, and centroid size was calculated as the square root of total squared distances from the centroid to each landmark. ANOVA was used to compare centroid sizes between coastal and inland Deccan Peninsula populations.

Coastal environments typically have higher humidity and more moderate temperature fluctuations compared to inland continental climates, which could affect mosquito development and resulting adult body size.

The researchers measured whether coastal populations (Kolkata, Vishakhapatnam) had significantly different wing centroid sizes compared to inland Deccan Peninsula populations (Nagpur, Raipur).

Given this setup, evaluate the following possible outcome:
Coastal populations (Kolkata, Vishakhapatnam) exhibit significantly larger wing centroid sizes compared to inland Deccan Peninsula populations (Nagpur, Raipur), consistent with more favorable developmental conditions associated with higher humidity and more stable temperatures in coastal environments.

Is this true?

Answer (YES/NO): NO